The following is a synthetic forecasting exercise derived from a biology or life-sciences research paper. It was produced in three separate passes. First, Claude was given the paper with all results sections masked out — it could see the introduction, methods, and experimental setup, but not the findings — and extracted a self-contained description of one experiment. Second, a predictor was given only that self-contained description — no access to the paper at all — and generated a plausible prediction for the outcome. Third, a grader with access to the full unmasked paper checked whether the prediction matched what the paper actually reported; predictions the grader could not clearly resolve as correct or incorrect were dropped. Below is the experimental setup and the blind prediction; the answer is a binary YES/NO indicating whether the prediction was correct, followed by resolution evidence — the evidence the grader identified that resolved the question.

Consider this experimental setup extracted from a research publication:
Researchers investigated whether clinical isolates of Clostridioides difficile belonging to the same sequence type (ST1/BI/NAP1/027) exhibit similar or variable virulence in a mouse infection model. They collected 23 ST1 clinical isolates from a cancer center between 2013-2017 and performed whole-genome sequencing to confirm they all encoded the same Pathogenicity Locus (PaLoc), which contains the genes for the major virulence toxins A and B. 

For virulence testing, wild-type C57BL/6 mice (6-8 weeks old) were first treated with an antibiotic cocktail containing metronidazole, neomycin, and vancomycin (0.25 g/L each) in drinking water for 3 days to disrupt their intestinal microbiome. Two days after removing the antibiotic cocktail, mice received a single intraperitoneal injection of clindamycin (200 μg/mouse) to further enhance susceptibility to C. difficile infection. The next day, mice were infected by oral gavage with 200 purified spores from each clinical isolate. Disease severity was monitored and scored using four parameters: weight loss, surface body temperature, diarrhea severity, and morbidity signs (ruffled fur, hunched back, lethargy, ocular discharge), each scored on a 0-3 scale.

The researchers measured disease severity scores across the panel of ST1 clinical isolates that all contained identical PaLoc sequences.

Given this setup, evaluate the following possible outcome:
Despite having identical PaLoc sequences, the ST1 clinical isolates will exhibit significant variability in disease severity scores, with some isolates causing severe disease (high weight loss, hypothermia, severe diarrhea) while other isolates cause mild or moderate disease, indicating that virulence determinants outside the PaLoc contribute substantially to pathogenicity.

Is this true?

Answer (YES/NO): YES